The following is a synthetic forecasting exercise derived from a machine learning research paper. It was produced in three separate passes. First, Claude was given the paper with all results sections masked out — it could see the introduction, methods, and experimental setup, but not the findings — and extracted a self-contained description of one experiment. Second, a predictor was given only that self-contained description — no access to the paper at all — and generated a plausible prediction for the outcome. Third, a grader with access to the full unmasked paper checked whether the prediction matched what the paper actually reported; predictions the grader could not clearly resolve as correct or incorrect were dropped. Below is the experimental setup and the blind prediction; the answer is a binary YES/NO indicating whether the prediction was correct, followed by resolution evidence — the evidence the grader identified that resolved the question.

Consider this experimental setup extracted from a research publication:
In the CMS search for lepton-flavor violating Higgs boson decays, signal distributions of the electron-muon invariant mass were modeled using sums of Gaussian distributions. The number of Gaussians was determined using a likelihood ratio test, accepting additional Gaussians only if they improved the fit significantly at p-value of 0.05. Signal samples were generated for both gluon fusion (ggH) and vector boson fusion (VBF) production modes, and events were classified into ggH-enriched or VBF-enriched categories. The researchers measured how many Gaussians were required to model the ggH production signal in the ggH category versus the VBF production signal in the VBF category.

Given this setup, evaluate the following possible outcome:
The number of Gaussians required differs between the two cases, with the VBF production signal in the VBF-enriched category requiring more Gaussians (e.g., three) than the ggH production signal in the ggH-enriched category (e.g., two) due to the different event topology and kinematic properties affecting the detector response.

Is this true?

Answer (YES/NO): NO